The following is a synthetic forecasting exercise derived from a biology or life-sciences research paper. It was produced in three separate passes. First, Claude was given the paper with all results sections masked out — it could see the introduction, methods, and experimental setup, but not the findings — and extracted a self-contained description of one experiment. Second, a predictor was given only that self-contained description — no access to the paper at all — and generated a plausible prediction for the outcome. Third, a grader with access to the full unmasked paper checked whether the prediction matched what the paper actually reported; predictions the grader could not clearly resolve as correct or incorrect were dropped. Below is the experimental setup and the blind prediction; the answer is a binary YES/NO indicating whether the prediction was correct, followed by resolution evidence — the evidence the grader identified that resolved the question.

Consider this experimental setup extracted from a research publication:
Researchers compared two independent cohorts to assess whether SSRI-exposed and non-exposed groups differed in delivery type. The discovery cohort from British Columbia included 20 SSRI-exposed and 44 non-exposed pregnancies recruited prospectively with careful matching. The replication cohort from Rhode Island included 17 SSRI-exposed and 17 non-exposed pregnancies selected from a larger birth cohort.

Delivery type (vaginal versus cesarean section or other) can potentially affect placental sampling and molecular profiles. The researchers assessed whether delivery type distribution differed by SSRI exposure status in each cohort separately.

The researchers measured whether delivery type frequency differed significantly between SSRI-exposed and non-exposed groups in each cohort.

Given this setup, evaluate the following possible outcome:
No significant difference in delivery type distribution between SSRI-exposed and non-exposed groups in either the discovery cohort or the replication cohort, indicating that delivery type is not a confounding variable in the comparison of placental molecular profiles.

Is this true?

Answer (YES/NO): NO